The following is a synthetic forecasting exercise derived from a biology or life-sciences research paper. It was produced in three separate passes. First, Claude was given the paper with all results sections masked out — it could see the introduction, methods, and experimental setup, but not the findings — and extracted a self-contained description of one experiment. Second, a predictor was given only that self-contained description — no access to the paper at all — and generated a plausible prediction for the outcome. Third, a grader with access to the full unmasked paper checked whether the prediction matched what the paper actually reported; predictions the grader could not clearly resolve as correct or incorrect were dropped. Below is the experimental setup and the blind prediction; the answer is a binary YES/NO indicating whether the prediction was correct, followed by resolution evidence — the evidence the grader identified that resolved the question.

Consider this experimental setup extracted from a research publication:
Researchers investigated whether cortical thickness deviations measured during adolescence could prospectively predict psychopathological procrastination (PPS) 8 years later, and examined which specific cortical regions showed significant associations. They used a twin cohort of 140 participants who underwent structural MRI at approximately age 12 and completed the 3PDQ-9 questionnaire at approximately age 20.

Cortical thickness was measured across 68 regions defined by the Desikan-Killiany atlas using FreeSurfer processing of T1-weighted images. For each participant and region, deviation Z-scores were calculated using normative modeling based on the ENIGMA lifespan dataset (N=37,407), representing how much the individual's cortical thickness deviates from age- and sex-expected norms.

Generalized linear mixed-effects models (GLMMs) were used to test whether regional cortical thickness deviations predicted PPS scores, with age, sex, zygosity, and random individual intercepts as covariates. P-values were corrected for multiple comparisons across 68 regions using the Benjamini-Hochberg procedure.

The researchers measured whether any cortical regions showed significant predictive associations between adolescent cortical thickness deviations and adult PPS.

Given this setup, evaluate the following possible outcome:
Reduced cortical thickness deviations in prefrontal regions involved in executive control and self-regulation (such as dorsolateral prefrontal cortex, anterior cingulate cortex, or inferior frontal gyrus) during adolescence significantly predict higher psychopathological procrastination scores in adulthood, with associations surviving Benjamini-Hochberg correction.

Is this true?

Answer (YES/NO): NO